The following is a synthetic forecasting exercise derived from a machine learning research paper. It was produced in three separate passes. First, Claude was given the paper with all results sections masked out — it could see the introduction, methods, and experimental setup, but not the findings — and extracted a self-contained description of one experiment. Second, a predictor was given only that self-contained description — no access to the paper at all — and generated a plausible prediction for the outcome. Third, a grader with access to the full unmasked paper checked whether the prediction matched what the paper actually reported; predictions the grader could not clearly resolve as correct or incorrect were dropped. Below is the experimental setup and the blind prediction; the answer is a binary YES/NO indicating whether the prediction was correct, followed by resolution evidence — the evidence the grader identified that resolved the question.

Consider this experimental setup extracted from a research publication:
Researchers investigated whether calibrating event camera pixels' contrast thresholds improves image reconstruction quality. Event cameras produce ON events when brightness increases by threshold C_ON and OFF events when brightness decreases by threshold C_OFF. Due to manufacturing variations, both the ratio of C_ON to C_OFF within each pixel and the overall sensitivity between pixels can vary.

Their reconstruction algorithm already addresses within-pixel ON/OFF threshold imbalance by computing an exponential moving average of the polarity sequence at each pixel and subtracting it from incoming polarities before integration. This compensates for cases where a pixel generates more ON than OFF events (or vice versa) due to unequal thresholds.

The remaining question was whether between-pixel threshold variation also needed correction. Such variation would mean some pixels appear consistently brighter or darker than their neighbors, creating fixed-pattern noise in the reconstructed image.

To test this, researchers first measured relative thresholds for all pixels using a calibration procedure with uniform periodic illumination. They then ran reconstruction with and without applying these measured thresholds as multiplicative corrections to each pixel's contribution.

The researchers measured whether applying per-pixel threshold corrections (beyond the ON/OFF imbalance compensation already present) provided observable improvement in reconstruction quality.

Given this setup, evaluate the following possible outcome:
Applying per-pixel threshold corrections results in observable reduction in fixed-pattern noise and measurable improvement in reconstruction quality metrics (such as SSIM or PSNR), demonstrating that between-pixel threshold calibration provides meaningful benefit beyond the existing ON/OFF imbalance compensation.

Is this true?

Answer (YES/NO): NO